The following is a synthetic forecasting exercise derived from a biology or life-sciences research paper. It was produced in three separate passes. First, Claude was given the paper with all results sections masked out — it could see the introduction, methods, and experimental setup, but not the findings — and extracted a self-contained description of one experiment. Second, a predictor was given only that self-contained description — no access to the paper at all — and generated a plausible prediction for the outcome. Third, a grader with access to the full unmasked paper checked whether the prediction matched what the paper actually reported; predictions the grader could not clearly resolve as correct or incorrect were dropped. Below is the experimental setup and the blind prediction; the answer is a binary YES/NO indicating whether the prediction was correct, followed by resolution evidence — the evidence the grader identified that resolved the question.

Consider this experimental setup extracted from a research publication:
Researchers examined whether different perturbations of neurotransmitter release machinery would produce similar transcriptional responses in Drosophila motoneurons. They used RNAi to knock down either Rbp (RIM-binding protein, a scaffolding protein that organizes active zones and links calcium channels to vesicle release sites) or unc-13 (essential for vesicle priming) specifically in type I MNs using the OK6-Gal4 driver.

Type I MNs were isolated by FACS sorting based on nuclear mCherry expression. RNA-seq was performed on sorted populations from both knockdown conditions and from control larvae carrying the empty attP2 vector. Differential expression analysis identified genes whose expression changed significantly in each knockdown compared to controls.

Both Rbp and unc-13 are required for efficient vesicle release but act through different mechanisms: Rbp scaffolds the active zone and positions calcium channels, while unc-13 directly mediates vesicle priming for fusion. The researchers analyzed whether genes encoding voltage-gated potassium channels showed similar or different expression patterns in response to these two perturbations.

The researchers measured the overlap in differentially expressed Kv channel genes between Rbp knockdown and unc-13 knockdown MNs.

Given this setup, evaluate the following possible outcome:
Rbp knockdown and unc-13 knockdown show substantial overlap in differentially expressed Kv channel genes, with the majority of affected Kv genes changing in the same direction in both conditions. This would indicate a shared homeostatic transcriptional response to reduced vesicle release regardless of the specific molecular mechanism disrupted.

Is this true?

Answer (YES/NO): YES